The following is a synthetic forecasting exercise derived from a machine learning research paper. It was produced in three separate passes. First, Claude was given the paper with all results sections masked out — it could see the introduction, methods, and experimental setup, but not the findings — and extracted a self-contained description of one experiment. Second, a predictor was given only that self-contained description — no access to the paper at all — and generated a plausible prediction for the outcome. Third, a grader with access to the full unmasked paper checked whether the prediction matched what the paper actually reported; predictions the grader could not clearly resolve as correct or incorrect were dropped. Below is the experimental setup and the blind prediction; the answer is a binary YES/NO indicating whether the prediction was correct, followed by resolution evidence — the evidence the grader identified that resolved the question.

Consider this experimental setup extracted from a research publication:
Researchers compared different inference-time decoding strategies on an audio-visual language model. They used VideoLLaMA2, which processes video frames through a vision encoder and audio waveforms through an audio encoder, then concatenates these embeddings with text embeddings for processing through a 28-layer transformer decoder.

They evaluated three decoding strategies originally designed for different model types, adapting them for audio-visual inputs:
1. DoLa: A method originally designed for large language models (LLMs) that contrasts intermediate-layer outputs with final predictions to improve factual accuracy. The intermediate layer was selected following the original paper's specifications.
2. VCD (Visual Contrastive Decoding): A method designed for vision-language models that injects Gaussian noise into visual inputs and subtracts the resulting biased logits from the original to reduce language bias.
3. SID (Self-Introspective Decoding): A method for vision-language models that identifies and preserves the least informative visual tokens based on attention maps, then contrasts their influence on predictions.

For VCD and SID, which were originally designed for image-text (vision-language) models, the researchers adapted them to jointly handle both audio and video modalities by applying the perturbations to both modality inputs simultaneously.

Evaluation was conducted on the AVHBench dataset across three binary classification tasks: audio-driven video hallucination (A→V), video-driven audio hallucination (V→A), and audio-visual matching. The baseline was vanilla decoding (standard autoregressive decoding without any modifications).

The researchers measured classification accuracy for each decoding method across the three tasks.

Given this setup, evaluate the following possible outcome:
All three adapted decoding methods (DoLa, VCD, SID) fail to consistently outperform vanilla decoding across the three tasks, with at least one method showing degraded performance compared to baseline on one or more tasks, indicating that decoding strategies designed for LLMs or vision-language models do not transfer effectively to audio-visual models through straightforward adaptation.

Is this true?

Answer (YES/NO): YES